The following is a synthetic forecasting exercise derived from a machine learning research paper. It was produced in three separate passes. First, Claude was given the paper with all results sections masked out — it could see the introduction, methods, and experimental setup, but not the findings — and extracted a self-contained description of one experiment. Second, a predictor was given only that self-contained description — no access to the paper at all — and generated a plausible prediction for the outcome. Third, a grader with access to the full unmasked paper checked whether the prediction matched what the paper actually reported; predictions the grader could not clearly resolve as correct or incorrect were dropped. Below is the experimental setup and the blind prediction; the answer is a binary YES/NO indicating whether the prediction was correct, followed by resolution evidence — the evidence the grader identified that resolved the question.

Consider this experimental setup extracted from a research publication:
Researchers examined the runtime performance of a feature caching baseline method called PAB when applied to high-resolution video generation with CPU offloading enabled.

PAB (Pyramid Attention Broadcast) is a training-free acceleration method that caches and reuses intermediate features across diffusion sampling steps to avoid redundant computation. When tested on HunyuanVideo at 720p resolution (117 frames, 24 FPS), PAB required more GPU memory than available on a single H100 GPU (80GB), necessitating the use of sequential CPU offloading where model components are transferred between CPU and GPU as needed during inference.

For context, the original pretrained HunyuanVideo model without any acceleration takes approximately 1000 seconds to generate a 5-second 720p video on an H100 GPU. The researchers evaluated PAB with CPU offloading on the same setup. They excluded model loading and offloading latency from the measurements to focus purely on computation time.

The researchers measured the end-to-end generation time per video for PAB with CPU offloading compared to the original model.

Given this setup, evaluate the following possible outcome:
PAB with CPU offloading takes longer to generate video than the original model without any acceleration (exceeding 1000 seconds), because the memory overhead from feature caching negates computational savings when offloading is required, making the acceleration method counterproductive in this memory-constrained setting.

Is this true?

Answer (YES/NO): YES